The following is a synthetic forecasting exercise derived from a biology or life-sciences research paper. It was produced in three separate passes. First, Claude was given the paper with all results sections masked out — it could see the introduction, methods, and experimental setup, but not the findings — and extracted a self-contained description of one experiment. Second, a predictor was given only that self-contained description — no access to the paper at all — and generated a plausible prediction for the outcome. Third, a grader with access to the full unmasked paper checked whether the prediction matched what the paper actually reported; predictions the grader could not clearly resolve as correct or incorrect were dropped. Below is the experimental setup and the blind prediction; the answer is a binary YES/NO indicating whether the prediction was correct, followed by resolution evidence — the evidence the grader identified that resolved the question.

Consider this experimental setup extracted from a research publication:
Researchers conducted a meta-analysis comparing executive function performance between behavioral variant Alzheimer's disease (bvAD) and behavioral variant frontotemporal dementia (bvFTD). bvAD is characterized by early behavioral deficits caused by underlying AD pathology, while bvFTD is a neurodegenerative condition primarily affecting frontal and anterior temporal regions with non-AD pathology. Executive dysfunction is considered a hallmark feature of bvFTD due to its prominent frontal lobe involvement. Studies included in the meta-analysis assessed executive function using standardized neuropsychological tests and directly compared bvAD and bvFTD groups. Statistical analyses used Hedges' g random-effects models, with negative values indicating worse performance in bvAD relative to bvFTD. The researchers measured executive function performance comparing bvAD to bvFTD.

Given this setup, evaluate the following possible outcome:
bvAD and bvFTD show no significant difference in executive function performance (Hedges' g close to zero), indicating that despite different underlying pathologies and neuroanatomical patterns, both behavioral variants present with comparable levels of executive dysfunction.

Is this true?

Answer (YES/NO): NO